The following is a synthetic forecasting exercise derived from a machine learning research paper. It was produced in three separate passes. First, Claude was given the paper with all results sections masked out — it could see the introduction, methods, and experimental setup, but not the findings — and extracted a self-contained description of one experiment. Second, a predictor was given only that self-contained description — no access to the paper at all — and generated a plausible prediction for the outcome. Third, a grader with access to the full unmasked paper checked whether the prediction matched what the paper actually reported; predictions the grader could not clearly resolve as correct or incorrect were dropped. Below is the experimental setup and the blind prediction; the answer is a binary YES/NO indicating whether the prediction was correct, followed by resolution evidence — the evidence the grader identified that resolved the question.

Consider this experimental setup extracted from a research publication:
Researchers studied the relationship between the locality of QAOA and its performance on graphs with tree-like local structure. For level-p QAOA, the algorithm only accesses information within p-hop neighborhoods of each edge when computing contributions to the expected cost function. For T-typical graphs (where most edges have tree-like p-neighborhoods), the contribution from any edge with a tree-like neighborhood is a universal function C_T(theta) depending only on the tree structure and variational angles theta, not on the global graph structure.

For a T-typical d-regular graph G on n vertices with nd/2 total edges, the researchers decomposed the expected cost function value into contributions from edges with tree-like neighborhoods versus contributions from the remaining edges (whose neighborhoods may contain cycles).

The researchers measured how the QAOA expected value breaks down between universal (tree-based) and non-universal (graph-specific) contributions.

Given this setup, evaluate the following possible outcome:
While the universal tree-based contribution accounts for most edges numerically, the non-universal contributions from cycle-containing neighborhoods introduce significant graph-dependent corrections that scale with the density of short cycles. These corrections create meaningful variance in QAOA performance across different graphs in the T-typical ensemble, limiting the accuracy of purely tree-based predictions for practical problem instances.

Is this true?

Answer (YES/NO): NO